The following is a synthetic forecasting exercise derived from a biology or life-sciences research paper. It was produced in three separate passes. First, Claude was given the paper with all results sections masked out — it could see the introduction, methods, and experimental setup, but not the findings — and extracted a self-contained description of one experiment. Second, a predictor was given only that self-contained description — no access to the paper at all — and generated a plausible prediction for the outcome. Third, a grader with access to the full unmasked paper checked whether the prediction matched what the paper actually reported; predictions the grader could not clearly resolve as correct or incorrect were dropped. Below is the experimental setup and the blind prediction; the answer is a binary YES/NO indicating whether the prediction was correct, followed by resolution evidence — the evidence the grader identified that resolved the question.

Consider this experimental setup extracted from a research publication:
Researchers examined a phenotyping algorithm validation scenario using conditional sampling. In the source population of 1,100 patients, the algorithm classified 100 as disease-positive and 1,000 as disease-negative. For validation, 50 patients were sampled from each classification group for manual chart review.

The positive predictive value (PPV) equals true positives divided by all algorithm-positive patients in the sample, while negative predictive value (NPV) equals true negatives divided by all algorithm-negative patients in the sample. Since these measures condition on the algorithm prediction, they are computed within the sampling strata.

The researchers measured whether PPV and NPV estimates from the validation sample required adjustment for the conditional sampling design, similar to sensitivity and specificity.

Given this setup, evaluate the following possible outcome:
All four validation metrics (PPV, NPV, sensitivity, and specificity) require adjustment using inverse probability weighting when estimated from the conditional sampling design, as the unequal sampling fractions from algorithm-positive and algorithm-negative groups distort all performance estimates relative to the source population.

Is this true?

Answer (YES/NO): NO